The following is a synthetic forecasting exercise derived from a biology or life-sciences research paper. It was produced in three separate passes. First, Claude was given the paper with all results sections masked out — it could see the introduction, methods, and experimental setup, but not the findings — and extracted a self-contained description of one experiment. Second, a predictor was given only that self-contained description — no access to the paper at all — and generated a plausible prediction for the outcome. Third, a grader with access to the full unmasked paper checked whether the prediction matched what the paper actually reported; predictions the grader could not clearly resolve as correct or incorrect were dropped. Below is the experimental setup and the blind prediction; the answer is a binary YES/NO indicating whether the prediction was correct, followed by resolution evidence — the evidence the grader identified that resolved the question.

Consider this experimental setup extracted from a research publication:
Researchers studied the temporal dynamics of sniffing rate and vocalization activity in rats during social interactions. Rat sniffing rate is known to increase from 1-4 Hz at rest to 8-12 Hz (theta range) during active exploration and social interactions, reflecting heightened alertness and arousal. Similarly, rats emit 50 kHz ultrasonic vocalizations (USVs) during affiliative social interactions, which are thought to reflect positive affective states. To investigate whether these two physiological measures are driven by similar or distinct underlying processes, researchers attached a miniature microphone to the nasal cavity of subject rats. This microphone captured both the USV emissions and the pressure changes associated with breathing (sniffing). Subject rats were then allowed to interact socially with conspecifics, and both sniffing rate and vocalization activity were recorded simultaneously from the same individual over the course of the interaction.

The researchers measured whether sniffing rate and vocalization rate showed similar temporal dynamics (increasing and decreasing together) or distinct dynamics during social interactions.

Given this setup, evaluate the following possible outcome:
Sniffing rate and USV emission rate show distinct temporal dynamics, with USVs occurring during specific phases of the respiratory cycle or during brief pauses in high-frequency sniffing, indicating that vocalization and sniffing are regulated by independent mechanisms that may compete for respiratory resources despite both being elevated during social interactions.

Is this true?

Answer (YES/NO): NO